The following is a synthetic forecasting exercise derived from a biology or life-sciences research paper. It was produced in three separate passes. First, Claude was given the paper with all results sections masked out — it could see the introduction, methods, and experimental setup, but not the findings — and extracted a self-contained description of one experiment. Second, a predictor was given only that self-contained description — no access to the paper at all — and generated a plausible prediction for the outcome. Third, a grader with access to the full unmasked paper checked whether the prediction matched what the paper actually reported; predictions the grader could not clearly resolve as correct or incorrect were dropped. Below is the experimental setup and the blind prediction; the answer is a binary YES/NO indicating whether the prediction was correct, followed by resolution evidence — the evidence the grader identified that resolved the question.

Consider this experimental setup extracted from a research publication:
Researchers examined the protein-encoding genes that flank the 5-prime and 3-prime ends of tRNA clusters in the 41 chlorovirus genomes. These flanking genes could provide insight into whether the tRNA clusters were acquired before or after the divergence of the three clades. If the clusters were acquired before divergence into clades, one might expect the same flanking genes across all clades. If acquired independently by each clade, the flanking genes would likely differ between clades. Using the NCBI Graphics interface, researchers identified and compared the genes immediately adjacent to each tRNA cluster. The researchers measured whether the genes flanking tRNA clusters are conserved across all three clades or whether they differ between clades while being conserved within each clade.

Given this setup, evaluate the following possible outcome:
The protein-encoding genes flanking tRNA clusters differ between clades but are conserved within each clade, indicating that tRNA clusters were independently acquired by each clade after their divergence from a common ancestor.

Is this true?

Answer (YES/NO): YES